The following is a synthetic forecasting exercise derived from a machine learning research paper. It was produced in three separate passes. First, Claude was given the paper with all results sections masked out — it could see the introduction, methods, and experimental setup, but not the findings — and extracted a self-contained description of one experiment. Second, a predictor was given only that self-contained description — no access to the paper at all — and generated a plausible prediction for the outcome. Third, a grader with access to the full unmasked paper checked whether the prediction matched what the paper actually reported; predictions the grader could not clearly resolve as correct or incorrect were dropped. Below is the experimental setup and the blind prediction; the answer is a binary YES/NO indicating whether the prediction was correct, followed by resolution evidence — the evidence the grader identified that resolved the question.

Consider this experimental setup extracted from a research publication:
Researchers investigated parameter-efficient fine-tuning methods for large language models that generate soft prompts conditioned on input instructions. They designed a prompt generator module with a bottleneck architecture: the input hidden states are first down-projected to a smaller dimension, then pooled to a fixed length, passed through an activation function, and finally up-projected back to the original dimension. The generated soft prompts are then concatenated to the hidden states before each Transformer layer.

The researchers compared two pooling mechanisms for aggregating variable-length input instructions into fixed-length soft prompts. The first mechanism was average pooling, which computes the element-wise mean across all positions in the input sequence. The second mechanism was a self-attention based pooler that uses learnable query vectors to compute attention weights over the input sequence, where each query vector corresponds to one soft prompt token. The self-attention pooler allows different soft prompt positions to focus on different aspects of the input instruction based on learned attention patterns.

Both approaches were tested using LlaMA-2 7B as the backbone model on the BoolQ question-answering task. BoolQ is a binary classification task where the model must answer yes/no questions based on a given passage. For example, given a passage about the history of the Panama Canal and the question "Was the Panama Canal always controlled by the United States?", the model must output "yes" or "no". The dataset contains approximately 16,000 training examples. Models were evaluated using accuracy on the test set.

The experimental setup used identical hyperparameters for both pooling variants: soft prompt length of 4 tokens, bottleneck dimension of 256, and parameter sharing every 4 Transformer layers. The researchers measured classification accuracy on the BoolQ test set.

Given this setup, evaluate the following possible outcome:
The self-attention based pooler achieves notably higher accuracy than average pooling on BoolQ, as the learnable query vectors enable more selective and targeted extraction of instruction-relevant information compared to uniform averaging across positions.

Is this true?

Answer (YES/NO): NO